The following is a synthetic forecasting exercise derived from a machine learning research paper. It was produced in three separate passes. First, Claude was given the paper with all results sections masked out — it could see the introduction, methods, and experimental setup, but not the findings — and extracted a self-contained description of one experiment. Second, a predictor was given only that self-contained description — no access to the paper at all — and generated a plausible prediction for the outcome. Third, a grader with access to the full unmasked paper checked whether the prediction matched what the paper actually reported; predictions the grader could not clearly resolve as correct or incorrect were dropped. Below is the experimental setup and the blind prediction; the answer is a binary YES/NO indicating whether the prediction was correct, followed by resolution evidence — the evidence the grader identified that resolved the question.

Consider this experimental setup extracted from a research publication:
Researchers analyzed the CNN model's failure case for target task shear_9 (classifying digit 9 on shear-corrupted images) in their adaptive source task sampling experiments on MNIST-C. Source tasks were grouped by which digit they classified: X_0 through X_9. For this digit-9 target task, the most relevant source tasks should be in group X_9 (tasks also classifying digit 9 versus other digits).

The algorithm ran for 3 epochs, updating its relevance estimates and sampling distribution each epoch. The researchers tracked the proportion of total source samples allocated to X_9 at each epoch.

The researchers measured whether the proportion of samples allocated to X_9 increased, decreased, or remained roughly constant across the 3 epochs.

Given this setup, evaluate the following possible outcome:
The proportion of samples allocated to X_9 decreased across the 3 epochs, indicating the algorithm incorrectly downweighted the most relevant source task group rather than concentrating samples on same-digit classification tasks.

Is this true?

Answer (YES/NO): YES